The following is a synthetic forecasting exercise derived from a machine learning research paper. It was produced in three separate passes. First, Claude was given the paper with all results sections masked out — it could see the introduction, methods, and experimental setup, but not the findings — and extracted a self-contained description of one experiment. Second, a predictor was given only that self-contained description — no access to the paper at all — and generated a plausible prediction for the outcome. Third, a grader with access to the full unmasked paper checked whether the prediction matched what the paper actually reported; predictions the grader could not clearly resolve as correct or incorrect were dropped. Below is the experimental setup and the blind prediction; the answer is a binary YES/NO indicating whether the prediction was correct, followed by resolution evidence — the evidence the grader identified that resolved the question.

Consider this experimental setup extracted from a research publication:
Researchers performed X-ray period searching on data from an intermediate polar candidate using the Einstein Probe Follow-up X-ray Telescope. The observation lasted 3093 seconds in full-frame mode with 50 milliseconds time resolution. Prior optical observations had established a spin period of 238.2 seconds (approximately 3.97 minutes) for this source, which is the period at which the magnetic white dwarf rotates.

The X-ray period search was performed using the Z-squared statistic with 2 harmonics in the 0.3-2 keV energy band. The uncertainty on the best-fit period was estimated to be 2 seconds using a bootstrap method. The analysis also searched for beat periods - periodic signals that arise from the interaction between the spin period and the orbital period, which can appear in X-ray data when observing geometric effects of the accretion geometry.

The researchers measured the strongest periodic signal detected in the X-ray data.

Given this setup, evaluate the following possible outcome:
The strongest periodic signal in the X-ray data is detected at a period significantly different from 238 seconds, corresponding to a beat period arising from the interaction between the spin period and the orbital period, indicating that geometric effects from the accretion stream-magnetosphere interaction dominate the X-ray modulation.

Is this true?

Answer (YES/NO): NO